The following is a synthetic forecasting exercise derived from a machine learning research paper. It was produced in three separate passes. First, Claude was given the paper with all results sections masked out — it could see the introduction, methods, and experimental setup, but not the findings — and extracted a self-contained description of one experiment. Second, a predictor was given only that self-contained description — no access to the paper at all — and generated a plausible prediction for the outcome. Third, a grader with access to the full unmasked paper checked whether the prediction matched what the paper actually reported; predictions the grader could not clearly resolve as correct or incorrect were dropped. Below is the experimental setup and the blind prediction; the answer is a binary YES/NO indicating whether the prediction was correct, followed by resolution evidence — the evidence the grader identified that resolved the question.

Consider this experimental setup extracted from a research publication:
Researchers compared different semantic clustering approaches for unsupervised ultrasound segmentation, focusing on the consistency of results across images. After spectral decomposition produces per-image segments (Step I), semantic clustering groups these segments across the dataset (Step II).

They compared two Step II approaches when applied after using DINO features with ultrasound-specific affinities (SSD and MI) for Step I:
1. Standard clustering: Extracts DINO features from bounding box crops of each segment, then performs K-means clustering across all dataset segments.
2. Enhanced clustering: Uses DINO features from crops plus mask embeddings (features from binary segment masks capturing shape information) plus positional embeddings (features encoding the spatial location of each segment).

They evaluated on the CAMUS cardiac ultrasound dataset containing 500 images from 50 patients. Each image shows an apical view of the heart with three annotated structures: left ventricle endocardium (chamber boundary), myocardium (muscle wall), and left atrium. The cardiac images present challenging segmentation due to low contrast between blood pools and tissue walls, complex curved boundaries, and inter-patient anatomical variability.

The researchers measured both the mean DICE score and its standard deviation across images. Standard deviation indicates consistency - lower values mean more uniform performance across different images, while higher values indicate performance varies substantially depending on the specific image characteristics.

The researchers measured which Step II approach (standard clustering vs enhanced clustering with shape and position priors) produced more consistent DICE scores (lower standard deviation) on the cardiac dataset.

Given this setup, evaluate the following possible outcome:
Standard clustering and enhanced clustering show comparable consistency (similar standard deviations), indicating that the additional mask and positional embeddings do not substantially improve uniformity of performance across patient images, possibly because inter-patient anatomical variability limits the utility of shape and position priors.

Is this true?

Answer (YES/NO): NO